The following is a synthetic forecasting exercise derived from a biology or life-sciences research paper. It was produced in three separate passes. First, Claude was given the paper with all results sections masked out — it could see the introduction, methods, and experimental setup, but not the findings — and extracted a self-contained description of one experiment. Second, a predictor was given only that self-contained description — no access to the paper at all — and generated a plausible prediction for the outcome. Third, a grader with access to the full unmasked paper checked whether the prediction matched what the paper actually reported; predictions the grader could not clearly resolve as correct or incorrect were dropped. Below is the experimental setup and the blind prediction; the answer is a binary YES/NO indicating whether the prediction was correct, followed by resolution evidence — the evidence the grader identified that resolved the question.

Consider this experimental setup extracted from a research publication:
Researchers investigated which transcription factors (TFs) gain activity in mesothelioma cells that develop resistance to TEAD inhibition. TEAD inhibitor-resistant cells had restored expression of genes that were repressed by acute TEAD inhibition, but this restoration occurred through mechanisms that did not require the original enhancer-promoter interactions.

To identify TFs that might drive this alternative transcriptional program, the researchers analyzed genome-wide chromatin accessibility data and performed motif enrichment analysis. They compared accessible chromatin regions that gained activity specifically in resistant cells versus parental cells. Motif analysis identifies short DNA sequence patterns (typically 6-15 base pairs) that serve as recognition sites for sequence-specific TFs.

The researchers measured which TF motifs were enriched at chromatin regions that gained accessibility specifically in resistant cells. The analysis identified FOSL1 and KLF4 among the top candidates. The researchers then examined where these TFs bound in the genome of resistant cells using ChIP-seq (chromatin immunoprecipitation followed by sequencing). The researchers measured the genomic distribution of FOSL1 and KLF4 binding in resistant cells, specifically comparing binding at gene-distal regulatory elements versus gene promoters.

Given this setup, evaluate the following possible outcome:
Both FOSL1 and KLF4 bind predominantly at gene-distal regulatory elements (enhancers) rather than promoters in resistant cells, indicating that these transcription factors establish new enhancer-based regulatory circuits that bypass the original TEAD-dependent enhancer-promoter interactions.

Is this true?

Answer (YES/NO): NO